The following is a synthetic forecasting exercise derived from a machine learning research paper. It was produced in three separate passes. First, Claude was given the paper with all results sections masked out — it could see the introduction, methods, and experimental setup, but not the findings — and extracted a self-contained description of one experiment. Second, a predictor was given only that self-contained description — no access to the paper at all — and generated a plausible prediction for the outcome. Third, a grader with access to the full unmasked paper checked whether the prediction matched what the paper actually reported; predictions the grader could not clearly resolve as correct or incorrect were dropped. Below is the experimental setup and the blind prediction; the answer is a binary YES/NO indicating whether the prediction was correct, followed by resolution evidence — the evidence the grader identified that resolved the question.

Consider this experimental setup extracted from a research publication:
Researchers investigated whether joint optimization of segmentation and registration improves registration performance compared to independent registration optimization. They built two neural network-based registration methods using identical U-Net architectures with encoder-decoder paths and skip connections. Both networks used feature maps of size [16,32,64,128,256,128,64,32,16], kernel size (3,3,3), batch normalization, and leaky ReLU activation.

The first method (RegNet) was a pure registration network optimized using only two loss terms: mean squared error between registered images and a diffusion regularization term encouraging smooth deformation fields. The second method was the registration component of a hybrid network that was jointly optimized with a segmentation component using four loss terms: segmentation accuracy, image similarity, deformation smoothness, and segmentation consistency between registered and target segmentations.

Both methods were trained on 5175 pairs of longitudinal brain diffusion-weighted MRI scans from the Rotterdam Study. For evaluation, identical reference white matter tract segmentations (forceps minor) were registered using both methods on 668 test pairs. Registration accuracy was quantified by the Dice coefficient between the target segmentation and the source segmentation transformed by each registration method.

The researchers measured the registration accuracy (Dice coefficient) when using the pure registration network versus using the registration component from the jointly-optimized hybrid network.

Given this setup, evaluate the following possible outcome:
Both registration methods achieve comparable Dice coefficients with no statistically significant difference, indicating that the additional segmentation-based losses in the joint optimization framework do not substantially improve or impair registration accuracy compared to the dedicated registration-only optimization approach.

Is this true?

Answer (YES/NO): NO